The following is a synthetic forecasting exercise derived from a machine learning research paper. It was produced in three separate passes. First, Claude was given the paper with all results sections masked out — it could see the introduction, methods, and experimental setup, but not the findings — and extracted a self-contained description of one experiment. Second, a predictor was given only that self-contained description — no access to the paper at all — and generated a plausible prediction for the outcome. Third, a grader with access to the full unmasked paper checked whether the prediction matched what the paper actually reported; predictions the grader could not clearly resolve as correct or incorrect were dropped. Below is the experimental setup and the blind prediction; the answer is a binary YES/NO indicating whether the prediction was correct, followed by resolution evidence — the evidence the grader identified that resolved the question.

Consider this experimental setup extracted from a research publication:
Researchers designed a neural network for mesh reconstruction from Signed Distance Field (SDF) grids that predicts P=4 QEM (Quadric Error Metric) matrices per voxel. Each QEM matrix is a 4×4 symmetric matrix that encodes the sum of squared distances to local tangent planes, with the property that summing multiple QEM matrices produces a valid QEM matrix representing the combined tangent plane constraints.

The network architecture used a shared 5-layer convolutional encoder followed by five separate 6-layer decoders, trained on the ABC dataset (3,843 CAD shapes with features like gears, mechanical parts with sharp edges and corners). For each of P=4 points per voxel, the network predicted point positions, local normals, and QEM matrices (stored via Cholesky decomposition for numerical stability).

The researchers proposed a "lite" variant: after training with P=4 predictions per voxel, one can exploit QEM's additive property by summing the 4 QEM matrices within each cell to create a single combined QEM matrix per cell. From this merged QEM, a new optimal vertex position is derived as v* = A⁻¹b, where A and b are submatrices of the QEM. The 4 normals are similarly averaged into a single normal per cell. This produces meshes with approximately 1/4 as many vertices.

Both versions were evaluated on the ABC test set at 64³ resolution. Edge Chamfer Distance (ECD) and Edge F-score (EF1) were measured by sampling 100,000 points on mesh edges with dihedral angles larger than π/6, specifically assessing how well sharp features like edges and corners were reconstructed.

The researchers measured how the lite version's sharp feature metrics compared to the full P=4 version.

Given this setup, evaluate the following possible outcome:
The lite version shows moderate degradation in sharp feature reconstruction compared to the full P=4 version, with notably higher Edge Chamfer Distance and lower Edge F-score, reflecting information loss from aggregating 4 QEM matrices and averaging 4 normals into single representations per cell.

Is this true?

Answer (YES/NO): NO